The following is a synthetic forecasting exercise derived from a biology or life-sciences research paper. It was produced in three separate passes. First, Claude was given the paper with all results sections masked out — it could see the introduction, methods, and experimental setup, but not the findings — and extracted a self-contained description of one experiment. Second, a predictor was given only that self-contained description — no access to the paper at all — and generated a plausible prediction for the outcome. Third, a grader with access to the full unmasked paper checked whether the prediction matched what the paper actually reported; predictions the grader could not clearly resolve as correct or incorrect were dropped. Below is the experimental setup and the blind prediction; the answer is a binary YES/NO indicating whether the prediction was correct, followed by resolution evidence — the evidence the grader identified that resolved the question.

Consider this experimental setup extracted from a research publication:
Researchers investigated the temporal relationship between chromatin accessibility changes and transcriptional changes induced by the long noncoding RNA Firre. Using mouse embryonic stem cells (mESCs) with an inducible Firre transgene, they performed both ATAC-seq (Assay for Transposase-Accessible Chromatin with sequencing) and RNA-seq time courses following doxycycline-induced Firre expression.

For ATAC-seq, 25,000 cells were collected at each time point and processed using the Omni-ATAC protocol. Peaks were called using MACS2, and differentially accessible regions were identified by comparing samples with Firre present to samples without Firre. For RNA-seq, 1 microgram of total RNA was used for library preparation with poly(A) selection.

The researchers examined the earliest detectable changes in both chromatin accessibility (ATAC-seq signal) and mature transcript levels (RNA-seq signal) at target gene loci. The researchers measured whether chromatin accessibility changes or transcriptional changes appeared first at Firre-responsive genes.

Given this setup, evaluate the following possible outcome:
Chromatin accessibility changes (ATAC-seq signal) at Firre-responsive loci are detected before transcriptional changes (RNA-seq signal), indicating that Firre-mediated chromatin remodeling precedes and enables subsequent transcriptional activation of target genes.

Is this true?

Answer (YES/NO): YES